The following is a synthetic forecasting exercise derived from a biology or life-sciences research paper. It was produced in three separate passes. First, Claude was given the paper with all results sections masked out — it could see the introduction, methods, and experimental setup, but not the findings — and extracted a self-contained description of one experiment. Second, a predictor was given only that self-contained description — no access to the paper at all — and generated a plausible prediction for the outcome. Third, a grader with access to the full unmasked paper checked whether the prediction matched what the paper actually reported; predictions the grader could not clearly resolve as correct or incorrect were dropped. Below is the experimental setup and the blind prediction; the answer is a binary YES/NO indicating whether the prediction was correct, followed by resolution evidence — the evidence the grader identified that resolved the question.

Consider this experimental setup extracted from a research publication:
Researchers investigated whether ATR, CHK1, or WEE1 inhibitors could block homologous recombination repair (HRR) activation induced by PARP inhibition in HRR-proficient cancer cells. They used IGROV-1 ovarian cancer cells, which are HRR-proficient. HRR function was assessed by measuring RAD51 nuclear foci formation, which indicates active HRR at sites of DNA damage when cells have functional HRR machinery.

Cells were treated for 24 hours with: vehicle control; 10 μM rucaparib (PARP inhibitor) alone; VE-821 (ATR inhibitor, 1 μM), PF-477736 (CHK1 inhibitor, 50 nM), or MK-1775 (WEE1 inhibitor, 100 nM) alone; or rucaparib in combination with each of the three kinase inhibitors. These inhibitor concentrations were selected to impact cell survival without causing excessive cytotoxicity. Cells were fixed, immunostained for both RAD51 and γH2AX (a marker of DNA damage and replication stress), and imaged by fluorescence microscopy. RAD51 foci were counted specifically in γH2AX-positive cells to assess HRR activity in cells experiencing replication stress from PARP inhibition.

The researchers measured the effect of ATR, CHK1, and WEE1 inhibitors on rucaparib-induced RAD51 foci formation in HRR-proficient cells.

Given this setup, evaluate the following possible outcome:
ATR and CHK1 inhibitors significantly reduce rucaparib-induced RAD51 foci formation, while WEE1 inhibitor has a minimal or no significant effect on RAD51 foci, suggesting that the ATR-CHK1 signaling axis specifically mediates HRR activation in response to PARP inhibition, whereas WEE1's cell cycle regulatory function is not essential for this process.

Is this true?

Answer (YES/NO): NO